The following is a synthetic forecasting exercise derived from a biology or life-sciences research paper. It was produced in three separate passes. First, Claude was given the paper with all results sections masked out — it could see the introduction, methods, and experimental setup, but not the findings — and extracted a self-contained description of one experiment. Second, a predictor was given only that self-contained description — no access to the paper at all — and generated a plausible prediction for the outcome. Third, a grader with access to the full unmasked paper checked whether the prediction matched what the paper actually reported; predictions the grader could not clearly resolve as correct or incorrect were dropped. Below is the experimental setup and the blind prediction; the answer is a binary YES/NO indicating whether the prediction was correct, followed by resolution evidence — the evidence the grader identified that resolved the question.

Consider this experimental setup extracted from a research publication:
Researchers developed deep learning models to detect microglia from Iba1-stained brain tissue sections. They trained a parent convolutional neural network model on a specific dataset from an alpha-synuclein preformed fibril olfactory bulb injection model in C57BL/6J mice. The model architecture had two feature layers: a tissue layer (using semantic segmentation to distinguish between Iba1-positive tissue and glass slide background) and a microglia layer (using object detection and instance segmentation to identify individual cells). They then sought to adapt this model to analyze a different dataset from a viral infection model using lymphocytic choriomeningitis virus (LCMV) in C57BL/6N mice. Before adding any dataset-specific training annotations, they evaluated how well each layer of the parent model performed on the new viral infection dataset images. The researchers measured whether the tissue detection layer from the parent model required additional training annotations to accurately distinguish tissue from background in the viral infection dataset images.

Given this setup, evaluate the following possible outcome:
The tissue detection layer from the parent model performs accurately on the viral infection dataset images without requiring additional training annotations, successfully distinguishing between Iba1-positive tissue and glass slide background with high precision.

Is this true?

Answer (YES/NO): YES